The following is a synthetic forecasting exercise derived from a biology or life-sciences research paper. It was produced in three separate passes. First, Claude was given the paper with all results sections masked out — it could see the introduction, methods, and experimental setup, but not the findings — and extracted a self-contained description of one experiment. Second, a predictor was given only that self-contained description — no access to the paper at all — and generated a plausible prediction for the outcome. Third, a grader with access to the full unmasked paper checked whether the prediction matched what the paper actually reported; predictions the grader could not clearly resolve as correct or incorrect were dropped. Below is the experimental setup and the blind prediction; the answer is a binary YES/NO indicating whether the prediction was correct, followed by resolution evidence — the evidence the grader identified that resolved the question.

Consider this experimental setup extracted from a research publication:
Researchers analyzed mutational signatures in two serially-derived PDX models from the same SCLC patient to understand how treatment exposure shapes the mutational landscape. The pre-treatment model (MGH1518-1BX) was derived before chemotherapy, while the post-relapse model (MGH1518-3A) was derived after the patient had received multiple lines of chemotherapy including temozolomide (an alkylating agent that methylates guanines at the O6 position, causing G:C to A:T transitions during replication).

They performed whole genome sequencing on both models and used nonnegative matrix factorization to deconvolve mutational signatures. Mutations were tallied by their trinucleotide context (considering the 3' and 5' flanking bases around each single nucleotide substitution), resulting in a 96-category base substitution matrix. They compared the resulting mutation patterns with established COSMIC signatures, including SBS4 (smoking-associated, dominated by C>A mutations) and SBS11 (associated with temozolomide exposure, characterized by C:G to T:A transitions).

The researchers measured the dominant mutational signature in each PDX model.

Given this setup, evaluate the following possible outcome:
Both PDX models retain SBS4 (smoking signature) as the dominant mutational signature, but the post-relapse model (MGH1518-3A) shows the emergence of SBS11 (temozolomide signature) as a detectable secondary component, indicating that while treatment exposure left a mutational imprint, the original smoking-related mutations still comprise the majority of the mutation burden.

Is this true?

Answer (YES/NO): NO